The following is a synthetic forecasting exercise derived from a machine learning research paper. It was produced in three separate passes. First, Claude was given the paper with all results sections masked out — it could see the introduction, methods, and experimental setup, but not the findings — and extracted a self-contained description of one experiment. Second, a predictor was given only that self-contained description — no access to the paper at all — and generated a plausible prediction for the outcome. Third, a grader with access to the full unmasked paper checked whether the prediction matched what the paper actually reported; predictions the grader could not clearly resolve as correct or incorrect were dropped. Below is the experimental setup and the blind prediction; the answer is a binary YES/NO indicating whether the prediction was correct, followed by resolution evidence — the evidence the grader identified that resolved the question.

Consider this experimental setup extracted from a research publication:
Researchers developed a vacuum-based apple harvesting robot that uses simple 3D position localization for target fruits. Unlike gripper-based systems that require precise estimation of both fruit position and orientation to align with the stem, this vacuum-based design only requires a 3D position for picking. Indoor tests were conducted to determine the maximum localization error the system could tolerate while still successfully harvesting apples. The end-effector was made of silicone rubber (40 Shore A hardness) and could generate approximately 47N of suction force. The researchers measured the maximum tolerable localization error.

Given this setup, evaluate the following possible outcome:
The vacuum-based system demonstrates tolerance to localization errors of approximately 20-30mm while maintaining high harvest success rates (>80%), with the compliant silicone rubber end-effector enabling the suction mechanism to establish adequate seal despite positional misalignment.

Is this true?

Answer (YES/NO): NO